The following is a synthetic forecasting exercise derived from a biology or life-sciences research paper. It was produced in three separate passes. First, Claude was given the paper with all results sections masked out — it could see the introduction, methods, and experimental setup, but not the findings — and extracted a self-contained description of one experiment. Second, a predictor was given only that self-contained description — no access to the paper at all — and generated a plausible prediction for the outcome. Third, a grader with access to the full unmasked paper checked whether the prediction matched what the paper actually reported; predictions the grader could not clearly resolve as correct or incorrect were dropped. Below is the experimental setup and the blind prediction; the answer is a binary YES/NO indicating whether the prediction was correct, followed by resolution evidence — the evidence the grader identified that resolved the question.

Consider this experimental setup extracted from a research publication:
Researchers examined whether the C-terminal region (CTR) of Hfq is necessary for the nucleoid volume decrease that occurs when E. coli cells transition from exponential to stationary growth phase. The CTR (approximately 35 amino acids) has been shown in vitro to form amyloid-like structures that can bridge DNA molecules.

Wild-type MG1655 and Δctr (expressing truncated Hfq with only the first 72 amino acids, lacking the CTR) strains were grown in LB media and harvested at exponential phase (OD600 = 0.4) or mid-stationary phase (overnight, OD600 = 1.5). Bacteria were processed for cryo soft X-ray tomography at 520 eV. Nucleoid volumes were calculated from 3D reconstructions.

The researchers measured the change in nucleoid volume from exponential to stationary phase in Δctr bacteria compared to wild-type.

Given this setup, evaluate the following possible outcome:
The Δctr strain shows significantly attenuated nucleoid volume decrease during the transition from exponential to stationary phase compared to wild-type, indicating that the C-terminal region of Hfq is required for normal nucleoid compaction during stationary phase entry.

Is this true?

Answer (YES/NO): NO